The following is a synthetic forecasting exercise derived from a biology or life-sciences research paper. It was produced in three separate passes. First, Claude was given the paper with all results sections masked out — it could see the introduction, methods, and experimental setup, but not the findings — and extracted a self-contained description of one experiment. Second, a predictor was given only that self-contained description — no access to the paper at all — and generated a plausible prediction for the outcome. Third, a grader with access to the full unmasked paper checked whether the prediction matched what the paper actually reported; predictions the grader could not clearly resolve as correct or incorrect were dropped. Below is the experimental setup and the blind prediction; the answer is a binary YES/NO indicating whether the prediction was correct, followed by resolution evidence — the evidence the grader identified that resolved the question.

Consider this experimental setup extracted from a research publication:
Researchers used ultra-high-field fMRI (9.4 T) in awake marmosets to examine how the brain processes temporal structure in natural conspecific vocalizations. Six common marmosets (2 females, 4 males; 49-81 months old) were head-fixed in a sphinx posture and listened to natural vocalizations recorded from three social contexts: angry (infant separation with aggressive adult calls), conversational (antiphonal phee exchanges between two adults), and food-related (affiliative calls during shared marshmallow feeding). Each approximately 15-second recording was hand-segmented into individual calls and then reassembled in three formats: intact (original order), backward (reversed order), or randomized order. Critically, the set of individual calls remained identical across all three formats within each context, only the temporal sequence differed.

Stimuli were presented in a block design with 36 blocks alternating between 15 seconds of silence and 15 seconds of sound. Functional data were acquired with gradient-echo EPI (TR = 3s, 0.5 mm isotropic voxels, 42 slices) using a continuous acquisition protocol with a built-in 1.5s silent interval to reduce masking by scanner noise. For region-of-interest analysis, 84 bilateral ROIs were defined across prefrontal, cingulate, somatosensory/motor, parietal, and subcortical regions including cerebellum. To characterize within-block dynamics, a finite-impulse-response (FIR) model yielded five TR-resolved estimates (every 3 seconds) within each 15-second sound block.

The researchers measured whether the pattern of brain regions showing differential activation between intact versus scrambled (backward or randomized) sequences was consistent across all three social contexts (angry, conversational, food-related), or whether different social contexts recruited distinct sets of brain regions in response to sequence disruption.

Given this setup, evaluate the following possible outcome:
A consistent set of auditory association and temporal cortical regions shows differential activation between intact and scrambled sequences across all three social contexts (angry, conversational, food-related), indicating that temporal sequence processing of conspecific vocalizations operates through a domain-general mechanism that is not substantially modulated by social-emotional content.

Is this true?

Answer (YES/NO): NO